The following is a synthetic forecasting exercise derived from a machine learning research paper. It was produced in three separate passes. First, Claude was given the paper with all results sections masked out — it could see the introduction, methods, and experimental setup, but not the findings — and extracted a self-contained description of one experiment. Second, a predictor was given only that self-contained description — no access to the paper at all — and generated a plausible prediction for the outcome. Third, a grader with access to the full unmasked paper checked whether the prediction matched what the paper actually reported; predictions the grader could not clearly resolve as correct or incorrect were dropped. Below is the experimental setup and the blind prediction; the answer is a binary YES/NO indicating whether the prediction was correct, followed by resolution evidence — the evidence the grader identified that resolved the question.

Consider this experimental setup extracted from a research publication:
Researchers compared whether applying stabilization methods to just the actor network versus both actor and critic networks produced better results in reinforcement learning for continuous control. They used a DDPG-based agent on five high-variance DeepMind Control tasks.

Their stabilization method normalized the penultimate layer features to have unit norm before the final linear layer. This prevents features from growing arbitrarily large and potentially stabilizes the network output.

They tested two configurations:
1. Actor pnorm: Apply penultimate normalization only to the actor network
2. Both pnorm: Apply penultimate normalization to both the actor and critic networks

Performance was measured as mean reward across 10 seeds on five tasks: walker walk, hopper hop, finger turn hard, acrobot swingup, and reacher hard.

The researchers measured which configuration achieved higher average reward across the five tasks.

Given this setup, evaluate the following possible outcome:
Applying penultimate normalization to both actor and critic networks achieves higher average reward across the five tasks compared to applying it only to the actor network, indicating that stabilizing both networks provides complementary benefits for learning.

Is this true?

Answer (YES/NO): YES